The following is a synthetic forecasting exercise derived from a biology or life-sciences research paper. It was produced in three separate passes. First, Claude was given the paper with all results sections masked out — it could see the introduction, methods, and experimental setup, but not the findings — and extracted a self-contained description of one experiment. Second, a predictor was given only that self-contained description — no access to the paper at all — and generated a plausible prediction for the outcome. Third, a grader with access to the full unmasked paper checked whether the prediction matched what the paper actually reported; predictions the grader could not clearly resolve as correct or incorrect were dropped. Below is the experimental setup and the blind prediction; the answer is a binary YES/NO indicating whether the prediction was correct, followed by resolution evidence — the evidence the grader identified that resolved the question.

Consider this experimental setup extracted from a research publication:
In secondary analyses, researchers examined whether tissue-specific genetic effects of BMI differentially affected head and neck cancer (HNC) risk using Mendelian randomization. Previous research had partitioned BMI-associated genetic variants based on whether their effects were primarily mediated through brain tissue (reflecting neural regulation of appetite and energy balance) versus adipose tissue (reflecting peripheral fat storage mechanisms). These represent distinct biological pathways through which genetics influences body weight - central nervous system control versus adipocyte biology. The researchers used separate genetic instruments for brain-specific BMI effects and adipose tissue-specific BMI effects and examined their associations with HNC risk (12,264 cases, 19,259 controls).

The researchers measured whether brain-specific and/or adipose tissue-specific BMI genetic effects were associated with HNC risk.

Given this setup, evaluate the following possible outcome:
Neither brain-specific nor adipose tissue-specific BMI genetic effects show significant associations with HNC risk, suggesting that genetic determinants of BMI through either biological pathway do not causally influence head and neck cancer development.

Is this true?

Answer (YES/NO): YES